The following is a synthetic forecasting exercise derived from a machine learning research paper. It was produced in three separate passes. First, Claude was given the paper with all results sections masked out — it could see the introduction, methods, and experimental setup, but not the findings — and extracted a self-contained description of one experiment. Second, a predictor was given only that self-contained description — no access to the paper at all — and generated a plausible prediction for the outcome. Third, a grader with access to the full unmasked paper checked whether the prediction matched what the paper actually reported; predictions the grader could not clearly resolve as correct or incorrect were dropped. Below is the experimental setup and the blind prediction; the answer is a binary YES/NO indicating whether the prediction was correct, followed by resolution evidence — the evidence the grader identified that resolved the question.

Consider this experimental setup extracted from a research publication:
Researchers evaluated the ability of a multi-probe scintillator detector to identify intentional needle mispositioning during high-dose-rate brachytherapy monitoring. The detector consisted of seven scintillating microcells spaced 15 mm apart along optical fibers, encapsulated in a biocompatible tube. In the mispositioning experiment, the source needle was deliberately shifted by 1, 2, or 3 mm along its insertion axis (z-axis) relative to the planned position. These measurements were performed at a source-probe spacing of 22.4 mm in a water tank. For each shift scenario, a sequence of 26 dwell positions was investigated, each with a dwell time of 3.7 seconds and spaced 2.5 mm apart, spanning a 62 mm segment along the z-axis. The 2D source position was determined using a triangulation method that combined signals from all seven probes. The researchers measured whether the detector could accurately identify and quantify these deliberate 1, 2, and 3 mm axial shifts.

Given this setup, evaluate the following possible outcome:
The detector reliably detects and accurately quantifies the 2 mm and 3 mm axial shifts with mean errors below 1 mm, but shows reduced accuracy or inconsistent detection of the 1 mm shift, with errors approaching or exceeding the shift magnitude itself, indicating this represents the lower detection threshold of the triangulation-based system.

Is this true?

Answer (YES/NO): NO